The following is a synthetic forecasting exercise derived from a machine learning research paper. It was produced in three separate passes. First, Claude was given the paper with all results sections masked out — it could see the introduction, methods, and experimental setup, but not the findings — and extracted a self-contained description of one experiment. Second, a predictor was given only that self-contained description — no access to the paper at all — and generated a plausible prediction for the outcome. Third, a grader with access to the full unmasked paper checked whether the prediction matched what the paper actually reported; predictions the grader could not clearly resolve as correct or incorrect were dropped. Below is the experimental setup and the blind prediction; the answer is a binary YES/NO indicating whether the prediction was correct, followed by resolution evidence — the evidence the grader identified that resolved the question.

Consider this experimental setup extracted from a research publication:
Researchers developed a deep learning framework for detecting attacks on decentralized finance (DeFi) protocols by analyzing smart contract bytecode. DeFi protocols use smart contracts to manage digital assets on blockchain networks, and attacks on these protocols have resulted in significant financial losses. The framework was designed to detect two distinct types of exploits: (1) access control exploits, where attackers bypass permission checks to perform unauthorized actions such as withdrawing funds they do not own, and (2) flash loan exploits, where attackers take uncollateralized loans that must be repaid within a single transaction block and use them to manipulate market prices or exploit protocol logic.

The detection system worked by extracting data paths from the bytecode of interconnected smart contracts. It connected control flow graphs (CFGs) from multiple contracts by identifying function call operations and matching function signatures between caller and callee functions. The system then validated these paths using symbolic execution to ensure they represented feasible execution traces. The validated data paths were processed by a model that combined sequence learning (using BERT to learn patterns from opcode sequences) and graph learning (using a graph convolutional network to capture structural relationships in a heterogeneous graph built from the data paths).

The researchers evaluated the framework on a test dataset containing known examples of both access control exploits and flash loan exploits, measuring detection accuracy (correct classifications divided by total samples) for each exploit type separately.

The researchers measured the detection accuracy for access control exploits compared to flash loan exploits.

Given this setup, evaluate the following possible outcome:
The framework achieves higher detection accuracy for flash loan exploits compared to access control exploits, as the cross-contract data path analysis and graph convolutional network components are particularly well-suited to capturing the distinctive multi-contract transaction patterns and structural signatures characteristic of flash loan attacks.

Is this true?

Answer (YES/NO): NO